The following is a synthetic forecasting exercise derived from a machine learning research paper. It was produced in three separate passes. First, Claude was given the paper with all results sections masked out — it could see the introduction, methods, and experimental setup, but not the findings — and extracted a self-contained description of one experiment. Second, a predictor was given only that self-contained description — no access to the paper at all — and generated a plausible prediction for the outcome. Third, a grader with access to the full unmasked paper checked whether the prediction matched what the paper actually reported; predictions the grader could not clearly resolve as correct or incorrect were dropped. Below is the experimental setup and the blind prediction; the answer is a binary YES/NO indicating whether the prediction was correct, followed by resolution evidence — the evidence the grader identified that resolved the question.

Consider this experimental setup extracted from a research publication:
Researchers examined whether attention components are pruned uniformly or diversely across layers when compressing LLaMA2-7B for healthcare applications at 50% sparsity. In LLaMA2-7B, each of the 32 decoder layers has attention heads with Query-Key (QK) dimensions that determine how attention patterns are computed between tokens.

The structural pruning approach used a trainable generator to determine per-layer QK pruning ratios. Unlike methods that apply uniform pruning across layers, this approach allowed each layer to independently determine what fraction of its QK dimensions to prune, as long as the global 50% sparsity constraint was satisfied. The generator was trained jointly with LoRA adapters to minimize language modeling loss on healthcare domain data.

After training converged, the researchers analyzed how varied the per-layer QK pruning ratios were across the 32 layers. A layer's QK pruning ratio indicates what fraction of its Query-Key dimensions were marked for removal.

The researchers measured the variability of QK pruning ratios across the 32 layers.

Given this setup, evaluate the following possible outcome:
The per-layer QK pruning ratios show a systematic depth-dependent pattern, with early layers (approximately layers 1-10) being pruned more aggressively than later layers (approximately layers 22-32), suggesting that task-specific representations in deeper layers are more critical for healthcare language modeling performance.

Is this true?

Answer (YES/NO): NO